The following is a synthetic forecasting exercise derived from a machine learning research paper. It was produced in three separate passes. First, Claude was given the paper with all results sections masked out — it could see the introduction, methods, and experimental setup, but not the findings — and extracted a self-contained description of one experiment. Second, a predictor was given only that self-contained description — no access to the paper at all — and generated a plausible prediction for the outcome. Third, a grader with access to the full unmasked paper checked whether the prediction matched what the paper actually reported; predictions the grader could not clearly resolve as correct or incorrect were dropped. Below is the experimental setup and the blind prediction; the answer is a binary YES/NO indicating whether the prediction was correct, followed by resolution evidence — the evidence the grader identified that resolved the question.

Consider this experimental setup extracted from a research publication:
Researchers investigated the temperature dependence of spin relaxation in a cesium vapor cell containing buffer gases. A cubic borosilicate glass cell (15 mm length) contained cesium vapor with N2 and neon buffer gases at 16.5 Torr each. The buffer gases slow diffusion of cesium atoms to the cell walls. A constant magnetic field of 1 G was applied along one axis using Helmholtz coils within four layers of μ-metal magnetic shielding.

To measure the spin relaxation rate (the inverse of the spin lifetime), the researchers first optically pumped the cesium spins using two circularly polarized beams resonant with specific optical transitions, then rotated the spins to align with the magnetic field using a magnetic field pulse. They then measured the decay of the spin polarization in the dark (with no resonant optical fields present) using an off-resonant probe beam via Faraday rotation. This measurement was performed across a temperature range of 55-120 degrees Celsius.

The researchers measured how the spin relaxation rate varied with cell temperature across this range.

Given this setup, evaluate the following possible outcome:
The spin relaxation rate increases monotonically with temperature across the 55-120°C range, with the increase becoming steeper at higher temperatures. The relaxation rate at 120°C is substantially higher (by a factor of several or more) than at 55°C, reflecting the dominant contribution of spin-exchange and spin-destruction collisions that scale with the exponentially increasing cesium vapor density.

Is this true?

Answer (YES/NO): NO